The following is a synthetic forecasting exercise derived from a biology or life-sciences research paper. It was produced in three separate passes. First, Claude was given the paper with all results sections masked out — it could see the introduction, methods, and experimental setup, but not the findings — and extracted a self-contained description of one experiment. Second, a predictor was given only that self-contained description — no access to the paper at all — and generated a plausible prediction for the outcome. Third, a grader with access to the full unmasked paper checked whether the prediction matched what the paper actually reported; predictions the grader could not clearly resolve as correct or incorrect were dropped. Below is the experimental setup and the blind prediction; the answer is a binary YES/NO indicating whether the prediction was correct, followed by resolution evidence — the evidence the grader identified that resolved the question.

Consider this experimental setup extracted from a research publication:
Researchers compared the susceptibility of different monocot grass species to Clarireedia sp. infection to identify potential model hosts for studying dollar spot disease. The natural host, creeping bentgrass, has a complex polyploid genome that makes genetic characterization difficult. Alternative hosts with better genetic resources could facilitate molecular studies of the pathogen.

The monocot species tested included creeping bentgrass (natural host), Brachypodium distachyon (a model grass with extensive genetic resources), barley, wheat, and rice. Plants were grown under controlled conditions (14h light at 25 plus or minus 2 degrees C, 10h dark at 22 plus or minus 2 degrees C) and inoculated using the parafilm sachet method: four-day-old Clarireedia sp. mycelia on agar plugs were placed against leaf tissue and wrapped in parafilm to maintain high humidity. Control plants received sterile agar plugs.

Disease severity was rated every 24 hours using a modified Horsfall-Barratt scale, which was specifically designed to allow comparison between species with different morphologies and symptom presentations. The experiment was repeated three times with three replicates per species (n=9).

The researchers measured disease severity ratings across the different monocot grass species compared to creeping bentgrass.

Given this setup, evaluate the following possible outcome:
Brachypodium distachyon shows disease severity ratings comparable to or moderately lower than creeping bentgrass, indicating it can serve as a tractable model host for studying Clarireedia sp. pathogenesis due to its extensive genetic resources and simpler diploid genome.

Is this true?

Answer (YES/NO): NO